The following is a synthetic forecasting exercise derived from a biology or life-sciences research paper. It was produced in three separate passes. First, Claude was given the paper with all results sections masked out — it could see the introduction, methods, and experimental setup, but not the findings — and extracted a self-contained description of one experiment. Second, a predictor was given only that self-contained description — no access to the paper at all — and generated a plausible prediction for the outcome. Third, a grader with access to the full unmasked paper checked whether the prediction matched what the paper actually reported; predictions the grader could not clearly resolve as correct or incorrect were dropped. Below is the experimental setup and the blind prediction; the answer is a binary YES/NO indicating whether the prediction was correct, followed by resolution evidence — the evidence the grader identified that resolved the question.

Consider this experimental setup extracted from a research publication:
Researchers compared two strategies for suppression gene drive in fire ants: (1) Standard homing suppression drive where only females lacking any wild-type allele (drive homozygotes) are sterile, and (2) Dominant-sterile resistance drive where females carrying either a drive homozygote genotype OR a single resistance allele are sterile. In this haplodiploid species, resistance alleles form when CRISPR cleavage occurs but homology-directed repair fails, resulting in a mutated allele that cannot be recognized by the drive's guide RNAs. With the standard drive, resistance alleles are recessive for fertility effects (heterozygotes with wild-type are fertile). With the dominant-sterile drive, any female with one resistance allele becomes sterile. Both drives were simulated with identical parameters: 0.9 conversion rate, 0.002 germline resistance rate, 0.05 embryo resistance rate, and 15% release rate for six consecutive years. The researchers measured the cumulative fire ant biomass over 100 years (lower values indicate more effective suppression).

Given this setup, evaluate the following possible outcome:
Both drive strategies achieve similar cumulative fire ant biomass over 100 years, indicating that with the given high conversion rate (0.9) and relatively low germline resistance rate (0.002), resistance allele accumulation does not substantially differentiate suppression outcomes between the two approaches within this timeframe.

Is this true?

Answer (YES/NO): NO